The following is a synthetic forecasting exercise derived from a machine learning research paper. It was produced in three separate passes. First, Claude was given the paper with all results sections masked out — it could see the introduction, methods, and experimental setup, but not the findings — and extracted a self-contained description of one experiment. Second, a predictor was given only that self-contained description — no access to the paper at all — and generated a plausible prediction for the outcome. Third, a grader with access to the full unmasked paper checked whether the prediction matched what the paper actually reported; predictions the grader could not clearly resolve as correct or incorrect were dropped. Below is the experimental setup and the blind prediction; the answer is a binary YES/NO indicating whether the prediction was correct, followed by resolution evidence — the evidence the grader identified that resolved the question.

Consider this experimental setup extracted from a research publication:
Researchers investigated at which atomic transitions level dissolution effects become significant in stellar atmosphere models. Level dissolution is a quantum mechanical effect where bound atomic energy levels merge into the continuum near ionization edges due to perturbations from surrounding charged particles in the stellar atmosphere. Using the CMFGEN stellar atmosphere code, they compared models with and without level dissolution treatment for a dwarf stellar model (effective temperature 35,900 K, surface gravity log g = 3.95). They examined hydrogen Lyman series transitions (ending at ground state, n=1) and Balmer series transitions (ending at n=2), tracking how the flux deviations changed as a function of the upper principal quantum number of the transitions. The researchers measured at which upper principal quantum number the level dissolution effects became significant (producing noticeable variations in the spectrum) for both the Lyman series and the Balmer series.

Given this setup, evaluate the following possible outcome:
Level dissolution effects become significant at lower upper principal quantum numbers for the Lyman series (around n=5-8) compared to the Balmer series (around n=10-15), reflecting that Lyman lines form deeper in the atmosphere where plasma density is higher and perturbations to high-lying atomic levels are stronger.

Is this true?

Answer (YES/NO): YES